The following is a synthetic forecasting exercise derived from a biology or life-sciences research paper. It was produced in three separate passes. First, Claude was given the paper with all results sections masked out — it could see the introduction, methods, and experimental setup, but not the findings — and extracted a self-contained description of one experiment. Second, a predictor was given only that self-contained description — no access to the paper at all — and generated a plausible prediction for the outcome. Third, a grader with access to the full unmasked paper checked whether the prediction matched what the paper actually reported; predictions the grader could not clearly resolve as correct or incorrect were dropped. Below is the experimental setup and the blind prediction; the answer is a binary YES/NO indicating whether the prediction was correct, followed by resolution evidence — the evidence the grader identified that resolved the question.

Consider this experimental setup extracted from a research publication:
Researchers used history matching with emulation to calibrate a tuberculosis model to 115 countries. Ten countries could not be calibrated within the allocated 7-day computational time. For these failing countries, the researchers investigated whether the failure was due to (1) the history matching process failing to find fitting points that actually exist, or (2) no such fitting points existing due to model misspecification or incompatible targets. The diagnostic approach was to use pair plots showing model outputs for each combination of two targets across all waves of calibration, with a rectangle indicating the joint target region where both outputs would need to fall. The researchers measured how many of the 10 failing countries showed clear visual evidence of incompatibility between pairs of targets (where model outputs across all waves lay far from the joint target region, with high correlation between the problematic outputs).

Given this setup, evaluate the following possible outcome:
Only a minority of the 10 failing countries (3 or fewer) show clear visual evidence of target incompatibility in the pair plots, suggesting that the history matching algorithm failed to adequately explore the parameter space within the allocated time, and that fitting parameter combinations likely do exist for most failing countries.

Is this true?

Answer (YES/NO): NO